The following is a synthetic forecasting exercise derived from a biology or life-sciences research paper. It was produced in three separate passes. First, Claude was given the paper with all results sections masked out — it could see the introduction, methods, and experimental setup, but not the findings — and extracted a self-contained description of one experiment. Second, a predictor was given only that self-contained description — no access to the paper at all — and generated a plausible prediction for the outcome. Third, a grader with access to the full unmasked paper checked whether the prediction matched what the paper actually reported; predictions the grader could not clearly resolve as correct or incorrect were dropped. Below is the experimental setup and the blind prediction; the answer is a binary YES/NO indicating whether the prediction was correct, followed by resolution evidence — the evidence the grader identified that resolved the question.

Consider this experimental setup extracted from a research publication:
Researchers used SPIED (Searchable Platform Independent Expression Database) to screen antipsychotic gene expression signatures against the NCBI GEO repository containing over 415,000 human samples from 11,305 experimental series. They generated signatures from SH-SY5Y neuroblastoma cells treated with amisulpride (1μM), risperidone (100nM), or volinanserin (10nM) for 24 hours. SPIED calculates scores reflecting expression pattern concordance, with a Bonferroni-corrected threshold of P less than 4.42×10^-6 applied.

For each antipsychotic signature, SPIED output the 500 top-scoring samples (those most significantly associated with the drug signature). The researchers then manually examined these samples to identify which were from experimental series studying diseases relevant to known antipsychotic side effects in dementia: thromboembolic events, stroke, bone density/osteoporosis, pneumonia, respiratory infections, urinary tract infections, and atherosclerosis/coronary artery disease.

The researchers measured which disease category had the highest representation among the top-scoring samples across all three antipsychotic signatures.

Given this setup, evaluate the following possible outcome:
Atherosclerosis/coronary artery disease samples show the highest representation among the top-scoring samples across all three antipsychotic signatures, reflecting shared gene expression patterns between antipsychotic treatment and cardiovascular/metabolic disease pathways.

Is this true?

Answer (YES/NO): YES